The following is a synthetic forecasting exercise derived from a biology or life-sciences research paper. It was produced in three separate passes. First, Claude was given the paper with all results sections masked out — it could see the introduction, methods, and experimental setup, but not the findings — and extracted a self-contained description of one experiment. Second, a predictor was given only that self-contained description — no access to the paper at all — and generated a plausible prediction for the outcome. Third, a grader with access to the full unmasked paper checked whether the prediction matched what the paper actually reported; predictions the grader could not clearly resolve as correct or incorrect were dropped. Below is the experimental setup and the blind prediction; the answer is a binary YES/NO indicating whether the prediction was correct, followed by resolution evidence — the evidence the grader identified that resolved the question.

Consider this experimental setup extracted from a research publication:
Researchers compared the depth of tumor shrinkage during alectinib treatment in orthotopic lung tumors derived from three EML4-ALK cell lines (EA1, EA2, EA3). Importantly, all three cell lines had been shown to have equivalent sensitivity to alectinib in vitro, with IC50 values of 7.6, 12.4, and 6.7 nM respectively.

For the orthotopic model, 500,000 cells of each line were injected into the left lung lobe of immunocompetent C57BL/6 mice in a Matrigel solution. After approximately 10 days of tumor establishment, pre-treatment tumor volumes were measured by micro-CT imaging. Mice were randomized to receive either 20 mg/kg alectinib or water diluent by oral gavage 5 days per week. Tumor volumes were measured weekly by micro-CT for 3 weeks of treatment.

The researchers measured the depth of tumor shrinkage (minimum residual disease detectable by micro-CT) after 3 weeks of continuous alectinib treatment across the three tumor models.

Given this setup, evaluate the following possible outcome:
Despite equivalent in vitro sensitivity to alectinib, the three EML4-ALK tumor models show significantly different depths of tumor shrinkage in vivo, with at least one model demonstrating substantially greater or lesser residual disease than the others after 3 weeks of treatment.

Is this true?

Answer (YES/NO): YES